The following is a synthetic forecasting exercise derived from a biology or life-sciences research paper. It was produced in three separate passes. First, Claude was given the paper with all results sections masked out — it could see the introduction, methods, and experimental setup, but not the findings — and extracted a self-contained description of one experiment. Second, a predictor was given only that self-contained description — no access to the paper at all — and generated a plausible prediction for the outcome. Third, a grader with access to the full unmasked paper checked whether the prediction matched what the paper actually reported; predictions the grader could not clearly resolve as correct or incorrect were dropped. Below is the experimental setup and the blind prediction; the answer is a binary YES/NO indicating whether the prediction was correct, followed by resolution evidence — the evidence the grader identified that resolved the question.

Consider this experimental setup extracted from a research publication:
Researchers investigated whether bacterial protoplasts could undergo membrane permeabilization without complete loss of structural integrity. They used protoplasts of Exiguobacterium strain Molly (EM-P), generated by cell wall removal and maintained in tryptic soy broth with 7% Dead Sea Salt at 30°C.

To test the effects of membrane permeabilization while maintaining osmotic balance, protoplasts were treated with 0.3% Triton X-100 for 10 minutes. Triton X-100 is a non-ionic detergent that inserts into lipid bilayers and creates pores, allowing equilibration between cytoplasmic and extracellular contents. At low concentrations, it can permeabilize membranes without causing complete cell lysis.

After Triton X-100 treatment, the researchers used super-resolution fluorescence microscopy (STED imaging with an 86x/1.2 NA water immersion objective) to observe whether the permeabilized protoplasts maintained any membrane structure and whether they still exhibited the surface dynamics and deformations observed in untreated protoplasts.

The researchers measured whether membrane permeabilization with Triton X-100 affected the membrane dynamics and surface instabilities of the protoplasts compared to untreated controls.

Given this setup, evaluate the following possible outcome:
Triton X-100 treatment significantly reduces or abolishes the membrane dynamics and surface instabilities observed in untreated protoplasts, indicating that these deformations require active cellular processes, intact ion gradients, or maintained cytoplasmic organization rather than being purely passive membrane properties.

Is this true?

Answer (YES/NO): YES